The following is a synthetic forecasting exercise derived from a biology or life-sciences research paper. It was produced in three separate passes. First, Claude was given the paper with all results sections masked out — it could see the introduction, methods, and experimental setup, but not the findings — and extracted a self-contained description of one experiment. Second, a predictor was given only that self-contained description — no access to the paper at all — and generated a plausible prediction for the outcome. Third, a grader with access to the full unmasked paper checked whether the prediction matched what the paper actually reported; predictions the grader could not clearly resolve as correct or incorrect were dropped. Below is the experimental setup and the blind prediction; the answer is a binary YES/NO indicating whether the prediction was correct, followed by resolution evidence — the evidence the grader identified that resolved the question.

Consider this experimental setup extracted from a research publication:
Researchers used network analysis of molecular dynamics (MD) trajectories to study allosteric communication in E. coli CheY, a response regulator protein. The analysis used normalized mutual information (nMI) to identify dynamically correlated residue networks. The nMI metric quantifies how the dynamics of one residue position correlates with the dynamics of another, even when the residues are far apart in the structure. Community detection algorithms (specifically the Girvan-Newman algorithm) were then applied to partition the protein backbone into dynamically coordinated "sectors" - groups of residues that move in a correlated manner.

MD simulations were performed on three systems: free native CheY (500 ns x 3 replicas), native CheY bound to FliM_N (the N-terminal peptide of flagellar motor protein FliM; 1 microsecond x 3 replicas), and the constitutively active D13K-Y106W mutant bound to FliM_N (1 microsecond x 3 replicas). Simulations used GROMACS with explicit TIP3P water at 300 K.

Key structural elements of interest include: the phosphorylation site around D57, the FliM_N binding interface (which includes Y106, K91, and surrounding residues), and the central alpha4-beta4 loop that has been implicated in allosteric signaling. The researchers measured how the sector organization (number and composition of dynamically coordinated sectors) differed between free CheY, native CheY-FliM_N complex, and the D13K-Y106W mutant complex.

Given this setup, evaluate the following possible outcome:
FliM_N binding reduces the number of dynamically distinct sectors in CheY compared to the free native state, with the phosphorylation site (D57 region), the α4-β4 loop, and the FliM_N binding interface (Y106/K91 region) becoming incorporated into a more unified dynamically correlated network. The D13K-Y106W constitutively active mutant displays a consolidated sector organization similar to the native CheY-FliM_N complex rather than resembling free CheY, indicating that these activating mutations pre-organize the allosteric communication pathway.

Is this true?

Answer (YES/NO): NO